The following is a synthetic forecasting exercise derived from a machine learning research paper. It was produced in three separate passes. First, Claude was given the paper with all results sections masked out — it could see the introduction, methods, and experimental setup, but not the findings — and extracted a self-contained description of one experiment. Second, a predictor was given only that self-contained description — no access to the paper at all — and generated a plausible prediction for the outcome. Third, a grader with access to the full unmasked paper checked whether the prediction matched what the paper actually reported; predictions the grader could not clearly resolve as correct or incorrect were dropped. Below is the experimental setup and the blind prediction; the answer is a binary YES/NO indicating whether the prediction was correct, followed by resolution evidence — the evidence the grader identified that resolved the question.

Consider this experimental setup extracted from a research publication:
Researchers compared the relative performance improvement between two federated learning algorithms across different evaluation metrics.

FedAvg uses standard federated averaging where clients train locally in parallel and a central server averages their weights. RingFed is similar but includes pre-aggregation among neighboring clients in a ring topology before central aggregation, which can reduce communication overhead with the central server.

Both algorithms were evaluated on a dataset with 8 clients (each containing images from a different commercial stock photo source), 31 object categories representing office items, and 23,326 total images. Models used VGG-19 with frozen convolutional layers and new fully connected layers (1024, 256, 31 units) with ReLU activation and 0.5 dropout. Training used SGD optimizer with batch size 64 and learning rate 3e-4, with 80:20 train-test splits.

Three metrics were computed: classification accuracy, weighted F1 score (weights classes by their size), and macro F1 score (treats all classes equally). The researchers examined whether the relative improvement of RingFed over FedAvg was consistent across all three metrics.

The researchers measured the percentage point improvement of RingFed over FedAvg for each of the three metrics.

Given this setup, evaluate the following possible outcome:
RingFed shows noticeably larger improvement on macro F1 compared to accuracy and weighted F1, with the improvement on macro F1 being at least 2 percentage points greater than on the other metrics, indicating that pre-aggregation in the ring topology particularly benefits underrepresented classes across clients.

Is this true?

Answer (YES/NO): NO